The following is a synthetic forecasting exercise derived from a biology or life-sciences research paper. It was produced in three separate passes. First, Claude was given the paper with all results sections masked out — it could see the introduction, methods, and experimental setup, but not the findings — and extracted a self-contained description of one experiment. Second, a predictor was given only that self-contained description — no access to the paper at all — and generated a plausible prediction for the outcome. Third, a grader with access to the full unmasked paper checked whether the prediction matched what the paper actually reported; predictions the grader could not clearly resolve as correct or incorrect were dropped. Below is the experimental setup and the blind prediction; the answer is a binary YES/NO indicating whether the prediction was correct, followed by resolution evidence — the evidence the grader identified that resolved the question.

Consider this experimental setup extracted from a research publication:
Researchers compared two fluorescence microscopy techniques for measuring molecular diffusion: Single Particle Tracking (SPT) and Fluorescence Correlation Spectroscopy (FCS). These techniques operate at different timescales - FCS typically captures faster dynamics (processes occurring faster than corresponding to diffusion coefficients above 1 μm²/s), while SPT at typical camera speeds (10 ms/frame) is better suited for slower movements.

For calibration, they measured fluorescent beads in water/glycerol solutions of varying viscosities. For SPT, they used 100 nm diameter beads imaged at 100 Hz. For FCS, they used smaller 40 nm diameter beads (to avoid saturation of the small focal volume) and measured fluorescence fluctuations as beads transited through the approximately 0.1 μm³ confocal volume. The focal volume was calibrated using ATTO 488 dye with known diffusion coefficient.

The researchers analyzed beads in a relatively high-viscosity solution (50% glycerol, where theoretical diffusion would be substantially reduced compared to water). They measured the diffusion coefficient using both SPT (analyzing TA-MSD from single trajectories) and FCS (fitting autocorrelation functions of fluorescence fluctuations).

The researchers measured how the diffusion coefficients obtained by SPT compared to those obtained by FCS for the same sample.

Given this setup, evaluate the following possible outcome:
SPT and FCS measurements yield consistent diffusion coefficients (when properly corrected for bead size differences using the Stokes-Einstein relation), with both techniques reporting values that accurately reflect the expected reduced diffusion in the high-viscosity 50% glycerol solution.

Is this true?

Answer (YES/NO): NO